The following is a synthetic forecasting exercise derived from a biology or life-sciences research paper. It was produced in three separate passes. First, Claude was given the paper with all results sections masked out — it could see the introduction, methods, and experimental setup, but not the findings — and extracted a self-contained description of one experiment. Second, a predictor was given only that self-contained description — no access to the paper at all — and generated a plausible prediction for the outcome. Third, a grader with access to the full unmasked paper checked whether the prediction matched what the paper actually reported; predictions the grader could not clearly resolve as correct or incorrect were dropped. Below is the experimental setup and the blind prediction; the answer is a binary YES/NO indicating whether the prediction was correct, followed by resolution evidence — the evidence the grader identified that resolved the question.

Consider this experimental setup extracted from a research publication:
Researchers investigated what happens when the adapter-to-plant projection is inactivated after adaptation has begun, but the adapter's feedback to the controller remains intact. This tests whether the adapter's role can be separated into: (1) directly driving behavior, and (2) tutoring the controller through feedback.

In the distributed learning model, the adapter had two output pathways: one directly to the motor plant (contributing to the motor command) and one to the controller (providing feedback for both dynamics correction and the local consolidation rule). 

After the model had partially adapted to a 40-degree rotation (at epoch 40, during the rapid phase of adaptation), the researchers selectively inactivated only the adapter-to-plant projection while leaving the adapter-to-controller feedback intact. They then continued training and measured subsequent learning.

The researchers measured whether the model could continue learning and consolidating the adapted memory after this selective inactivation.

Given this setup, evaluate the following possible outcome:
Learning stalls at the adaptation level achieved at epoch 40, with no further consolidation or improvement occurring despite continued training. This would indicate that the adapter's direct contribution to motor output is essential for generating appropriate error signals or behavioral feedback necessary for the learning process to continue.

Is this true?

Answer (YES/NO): NO